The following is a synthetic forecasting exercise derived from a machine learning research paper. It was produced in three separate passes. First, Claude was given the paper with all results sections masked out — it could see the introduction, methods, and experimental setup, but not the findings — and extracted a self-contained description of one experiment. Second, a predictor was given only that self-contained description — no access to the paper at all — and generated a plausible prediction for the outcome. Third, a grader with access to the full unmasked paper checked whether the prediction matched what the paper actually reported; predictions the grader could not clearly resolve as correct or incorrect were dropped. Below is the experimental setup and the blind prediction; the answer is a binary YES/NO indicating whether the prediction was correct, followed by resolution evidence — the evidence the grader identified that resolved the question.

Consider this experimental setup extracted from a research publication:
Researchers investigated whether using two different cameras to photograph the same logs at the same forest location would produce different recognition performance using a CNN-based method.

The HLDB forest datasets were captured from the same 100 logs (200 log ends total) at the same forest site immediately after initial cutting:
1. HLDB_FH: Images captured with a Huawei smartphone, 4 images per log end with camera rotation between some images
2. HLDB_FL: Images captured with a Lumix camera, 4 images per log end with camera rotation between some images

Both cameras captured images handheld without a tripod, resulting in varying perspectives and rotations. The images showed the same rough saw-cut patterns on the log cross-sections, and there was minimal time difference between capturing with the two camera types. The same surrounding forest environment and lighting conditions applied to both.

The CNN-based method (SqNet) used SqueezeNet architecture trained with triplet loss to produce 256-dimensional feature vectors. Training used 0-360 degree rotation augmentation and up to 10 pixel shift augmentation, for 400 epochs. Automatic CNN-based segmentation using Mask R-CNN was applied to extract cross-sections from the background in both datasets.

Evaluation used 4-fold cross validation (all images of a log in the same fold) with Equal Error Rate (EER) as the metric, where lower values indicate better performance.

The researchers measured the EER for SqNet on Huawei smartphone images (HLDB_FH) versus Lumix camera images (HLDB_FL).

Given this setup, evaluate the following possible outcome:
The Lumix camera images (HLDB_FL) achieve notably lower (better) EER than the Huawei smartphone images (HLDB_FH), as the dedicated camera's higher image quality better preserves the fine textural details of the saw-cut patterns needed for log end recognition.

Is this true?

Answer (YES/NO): NO